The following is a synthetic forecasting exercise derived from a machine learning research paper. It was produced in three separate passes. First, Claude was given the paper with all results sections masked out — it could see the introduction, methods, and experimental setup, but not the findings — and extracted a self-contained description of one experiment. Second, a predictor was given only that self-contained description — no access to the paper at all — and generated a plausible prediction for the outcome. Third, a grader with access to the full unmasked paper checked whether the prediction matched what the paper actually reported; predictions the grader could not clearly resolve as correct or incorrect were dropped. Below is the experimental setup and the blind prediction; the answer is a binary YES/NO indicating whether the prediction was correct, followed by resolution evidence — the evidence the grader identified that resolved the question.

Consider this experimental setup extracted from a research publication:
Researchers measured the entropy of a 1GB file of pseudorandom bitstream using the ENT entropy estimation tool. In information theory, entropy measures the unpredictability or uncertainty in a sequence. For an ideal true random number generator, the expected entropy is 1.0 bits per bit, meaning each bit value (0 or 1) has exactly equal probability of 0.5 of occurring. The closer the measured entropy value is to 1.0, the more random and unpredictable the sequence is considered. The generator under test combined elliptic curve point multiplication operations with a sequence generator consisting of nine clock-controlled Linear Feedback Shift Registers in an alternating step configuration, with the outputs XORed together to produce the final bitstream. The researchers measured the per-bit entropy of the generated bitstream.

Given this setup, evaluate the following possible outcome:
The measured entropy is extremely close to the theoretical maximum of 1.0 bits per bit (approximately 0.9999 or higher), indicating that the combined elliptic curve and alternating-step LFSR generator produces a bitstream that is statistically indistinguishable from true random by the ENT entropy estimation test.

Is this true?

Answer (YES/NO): YES